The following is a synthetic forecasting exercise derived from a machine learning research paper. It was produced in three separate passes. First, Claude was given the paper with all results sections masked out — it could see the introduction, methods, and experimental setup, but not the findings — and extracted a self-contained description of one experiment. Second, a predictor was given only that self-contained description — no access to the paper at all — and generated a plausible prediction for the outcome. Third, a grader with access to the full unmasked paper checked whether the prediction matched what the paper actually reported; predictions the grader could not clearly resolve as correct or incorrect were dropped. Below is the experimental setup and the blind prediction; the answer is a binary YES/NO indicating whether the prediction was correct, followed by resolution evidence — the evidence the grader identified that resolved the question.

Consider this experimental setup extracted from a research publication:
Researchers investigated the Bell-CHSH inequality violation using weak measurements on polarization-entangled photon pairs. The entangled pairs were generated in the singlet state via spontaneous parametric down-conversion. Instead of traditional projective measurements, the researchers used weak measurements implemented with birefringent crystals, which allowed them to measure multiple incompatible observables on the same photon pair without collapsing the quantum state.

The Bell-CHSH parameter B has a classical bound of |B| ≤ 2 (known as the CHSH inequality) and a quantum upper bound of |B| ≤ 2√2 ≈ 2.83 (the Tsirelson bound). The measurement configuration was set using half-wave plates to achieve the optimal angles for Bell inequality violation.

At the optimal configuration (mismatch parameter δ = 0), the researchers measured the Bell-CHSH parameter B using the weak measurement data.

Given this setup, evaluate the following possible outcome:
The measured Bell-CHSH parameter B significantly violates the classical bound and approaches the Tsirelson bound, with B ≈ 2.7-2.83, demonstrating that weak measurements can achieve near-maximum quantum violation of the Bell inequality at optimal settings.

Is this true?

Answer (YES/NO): YES